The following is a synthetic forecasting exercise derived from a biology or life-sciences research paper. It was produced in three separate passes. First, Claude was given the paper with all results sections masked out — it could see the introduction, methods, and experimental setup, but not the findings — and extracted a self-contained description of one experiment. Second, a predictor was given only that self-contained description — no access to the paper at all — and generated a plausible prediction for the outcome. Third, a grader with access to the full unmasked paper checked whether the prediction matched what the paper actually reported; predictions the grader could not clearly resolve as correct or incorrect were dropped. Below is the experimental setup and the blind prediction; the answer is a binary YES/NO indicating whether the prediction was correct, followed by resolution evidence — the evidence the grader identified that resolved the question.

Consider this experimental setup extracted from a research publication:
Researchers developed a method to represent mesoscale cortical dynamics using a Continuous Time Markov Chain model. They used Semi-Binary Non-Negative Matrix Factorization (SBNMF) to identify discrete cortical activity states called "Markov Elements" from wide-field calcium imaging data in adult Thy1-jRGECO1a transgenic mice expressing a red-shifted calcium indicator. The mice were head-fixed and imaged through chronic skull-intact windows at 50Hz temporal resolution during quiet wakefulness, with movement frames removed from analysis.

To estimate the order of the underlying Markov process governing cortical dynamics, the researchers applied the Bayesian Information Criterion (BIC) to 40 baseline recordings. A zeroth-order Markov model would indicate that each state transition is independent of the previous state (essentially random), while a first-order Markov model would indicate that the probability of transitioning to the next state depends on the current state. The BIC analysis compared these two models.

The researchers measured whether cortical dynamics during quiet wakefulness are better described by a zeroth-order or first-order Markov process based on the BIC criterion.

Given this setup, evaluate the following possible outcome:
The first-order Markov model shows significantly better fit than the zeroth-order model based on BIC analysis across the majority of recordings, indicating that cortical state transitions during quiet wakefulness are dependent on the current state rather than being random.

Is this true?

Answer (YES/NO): YES